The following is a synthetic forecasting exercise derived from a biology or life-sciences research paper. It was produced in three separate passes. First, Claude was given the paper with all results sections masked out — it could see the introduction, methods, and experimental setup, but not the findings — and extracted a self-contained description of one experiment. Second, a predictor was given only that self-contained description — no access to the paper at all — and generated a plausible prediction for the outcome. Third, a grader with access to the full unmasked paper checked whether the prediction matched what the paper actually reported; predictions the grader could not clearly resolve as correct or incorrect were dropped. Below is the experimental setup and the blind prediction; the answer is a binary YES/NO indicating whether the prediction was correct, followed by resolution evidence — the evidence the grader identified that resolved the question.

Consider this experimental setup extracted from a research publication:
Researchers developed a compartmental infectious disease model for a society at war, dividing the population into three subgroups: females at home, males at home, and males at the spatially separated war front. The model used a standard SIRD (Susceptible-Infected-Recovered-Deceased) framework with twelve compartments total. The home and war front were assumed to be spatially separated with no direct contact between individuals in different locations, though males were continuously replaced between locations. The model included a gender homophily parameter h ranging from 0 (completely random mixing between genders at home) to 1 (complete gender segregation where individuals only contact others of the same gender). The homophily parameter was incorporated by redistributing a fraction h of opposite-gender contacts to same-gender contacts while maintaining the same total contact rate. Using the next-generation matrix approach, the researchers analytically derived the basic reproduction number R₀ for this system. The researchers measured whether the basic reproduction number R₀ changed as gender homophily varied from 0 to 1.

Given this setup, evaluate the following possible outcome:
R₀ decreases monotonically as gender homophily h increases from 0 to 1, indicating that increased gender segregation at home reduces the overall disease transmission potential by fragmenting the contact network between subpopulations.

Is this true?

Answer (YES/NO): NO